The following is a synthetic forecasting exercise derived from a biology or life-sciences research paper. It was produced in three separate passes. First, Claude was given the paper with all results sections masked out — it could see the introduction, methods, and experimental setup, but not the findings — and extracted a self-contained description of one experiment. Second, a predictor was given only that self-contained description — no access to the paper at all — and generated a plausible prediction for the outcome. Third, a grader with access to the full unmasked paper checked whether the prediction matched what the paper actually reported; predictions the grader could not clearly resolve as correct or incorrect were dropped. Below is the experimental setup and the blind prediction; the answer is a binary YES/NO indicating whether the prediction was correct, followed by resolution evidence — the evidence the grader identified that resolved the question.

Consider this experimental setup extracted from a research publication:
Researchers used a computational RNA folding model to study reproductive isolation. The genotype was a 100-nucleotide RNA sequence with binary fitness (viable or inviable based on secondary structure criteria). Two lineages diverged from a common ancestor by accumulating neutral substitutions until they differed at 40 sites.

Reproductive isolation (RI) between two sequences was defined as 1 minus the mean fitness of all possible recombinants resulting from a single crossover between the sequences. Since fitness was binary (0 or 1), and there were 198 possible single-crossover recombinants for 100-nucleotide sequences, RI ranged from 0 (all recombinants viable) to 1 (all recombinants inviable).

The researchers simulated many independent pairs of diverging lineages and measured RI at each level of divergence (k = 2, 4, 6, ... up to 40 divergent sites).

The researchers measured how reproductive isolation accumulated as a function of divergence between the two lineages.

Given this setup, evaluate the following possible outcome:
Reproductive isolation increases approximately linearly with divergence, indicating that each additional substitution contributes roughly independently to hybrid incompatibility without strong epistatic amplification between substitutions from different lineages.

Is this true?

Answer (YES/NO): NO